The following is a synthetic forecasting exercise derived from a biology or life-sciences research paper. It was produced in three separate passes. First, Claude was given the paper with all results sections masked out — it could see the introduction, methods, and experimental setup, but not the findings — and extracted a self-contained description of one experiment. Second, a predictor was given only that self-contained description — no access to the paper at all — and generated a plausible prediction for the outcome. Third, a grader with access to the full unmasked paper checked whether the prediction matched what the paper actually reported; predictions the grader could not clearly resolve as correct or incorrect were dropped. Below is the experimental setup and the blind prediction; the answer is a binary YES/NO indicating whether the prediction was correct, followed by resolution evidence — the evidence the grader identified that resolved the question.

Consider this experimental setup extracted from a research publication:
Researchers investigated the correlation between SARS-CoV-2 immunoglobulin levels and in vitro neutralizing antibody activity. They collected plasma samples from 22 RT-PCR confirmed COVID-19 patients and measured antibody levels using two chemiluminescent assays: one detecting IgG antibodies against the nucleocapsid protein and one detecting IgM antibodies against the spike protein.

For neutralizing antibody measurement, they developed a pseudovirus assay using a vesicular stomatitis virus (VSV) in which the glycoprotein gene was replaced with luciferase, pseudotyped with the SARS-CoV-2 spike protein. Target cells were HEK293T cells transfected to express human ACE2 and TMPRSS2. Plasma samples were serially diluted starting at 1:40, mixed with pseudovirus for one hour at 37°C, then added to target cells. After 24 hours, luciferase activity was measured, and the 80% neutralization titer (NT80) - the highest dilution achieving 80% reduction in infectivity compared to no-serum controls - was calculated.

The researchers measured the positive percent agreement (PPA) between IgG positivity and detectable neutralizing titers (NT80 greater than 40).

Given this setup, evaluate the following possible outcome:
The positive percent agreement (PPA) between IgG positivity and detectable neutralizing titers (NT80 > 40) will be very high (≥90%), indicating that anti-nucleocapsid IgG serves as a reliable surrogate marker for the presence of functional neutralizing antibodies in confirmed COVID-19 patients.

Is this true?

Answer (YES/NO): YES